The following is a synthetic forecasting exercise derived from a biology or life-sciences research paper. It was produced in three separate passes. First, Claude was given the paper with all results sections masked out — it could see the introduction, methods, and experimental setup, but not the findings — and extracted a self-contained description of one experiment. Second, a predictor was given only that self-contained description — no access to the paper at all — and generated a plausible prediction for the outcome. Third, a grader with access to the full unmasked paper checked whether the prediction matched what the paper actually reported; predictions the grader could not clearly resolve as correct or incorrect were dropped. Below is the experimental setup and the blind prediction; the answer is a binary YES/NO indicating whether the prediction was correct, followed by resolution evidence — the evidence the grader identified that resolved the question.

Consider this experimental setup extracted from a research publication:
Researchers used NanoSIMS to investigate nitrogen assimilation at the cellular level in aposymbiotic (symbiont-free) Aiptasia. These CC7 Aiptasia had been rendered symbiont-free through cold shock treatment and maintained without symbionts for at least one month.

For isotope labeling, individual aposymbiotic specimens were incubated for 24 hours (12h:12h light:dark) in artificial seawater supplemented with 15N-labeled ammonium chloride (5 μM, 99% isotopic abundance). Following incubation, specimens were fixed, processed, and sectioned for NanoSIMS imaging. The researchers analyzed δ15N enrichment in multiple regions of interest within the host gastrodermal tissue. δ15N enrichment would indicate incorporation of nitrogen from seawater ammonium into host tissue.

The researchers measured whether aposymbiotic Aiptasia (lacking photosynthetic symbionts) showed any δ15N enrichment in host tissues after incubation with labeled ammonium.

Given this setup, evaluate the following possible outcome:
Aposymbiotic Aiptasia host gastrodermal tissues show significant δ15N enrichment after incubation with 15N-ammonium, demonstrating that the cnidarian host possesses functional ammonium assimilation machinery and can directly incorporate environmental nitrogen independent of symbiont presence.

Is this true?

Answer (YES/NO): NO